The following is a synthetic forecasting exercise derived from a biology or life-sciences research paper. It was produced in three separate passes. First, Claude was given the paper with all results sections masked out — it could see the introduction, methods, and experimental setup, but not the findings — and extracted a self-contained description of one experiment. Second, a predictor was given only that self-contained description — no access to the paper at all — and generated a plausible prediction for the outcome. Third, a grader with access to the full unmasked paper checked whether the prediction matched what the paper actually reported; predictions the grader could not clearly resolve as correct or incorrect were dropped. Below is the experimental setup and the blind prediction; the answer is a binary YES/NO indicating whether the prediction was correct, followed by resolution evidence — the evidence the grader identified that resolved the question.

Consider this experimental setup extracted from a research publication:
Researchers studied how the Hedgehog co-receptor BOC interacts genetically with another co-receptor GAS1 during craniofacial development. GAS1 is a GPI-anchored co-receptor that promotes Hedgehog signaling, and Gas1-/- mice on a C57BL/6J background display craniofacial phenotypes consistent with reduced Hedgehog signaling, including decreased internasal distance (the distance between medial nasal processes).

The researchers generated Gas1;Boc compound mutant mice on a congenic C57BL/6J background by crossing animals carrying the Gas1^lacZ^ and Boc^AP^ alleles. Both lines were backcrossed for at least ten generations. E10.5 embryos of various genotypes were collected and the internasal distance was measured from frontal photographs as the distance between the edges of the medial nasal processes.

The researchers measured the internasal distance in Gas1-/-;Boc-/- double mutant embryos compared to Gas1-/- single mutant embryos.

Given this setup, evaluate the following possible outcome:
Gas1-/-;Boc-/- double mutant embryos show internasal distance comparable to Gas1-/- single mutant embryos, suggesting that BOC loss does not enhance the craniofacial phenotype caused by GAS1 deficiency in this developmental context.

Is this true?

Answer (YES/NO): NO